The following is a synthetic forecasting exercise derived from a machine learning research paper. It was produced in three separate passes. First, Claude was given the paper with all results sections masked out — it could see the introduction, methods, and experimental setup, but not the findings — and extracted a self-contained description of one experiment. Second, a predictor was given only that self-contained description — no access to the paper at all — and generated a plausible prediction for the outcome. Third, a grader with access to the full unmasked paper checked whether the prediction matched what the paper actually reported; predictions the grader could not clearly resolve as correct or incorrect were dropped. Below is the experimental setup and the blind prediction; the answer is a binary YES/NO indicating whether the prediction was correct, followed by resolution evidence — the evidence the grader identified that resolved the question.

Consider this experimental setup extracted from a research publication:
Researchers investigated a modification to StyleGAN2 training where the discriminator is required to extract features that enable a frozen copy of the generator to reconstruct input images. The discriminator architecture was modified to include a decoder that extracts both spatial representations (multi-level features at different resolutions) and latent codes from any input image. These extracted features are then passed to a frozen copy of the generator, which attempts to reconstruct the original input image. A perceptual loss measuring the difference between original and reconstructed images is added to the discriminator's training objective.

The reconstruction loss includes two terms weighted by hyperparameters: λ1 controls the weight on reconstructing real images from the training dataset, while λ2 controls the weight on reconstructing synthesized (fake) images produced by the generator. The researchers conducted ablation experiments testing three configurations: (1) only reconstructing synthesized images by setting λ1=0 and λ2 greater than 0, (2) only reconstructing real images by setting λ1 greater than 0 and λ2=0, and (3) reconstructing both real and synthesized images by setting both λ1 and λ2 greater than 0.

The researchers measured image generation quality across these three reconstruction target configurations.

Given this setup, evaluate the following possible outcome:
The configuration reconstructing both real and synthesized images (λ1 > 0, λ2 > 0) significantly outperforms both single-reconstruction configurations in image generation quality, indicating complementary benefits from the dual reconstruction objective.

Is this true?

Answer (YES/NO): YES